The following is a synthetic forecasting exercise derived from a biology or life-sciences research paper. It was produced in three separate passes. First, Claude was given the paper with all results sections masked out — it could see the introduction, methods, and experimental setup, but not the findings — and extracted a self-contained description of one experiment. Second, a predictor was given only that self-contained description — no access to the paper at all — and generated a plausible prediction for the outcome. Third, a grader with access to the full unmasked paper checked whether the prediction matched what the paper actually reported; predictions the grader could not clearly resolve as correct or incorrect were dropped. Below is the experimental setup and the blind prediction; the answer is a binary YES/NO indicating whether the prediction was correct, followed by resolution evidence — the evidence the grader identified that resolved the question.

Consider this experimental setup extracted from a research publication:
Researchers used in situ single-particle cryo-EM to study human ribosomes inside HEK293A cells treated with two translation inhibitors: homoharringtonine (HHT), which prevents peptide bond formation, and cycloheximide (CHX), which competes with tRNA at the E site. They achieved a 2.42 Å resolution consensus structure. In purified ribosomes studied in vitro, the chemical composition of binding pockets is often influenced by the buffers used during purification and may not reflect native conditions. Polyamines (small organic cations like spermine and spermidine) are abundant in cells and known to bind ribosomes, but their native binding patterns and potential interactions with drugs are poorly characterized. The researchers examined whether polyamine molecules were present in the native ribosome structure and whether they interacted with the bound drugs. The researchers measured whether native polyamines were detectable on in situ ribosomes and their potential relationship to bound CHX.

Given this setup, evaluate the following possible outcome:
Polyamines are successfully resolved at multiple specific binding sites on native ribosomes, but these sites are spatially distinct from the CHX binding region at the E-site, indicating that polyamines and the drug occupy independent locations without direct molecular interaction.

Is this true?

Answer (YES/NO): NO